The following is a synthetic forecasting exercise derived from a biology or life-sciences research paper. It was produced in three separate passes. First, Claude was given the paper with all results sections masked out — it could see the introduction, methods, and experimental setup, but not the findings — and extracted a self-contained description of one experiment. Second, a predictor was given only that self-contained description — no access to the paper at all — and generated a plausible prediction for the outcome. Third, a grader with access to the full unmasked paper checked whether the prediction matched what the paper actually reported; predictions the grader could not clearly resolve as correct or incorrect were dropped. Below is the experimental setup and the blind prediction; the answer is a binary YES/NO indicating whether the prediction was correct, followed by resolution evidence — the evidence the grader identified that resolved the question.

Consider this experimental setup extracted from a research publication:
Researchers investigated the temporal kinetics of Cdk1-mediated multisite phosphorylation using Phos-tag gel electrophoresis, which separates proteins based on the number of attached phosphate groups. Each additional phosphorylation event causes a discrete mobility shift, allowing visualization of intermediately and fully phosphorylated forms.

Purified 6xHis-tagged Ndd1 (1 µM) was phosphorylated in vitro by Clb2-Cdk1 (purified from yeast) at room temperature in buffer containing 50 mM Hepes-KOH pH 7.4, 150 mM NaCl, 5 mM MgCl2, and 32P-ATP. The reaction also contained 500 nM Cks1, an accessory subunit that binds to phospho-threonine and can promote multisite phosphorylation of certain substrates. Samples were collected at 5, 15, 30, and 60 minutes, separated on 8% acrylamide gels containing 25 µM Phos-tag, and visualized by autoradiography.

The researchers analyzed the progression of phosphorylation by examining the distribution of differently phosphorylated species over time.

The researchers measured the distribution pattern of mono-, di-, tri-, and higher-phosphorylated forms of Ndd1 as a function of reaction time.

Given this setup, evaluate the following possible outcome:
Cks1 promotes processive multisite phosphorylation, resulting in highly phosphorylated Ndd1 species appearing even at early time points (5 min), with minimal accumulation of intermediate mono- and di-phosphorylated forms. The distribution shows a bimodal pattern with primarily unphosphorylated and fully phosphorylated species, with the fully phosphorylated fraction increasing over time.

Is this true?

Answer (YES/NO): NO